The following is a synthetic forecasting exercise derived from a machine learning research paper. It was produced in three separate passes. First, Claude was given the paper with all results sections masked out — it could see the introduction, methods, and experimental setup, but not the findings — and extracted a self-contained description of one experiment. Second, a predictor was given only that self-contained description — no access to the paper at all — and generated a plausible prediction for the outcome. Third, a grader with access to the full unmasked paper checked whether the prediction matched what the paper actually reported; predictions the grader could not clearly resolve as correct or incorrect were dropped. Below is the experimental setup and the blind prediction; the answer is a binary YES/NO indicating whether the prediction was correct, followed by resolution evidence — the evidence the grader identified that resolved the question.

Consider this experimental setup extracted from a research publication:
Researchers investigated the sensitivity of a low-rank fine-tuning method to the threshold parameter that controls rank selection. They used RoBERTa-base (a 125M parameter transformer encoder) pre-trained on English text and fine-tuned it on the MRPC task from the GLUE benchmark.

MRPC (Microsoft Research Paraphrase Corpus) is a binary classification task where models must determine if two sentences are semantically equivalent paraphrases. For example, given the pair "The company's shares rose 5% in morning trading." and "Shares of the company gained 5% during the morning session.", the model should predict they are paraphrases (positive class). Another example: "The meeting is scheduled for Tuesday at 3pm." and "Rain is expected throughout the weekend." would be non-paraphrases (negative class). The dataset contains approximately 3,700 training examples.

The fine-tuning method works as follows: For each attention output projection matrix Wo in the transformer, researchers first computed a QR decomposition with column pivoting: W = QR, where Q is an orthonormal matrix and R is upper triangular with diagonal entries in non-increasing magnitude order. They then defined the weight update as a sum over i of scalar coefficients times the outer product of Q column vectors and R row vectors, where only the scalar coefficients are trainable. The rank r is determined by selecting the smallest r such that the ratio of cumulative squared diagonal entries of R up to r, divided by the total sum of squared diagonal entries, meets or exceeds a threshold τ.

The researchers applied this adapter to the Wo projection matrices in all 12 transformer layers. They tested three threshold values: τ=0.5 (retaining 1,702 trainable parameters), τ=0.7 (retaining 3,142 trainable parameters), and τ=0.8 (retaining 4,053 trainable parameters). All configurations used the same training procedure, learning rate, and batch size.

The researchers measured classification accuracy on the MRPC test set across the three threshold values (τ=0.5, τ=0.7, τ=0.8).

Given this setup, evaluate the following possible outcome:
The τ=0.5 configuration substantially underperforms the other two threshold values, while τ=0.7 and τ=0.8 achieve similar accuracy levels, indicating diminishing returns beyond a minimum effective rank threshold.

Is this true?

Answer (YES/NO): NO